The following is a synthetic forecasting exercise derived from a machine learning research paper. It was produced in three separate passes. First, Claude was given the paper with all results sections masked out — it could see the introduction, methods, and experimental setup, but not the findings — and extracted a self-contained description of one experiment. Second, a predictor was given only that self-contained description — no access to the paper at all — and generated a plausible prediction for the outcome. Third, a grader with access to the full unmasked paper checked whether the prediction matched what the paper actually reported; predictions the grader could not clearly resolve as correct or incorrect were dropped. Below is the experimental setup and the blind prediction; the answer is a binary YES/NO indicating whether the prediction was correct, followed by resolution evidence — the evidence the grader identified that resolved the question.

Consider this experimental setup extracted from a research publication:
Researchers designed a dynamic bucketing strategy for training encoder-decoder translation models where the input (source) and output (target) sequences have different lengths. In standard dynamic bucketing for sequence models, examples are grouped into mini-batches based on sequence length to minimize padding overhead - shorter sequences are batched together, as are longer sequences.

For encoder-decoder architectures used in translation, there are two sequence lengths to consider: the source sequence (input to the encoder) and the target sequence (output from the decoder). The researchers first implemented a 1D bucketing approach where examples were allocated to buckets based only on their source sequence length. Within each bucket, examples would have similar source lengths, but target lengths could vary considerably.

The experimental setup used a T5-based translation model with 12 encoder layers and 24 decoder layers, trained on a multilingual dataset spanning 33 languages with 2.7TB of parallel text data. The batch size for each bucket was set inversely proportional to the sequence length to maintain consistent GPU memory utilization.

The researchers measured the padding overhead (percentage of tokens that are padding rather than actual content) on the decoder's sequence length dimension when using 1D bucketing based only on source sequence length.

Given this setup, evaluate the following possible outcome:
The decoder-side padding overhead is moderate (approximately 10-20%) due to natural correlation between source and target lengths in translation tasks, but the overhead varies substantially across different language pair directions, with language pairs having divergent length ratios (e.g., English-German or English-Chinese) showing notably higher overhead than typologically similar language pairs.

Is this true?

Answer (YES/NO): NO